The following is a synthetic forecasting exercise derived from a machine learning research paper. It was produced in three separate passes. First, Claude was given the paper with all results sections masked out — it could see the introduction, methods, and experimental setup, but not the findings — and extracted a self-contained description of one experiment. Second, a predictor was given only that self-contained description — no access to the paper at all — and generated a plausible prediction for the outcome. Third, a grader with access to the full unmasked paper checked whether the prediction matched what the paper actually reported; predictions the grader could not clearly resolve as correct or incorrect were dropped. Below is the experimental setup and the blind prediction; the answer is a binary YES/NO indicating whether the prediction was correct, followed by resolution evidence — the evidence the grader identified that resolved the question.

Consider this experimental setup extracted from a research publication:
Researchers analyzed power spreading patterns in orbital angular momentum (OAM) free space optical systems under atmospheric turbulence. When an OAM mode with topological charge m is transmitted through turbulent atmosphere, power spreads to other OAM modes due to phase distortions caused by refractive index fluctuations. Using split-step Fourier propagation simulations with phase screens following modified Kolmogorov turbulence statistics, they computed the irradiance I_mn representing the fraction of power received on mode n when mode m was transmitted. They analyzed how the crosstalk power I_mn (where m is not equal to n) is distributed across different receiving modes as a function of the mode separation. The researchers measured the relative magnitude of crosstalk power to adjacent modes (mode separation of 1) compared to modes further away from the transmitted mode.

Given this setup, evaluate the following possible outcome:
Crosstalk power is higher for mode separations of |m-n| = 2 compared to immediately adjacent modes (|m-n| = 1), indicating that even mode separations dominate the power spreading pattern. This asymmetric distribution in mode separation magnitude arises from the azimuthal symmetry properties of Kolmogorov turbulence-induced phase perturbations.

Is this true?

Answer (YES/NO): NO